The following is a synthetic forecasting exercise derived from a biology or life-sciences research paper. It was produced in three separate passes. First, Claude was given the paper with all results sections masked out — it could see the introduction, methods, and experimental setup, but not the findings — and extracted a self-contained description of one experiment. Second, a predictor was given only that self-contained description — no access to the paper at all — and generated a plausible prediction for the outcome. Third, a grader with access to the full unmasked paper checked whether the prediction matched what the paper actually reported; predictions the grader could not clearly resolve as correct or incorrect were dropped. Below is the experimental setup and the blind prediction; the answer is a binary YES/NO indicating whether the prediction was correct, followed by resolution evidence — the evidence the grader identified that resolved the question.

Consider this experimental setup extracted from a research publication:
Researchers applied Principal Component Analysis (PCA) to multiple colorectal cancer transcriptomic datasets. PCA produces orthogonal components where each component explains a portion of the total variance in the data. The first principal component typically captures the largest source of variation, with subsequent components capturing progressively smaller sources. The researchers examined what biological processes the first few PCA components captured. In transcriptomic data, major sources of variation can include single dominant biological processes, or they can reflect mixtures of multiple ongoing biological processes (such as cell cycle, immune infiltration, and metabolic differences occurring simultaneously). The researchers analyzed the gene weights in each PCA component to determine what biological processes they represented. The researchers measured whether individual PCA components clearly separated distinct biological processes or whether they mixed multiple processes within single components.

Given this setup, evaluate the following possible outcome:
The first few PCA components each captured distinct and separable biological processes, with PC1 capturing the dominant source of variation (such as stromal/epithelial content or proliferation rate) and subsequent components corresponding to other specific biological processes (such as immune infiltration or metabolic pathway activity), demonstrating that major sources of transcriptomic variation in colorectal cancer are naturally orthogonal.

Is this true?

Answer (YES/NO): NO